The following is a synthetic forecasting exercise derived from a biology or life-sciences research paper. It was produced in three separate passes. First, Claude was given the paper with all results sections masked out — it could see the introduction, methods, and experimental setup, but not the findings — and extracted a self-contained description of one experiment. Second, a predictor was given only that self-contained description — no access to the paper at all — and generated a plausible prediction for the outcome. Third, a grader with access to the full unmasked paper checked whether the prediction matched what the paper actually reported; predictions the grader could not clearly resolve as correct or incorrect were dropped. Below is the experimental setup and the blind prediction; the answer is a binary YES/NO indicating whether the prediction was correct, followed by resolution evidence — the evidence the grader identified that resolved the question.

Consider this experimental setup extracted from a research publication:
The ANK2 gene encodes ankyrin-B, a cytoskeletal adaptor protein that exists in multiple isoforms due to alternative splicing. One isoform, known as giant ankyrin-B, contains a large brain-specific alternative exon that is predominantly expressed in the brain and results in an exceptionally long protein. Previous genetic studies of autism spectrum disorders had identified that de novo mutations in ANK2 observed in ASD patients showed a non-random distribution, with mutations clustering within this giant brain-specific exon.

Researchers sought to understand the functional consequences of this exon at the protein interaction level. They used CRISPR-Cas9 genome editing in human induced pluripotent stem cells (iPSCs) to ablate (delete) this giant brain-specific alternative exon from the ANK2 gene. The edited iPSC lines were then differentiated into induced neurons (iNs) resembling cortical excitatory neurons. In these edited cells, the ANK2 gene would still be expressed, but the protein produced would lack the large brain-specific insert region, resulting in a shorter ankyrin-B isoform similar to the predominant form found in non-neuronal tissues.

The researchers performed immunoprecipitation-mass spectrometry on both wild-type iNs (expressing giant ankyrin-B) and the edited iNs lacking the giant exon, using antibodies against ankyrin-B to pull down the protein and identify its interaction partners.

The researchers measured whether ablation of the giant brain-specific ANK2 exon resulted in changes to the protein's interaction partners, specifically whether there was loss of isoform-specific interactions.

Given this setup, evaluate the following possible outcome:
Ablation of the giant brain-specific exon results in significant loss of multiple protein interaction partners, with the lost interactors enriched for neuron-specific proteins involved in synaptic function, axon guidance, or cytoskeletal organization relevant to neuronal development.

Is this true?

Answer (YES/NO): YES